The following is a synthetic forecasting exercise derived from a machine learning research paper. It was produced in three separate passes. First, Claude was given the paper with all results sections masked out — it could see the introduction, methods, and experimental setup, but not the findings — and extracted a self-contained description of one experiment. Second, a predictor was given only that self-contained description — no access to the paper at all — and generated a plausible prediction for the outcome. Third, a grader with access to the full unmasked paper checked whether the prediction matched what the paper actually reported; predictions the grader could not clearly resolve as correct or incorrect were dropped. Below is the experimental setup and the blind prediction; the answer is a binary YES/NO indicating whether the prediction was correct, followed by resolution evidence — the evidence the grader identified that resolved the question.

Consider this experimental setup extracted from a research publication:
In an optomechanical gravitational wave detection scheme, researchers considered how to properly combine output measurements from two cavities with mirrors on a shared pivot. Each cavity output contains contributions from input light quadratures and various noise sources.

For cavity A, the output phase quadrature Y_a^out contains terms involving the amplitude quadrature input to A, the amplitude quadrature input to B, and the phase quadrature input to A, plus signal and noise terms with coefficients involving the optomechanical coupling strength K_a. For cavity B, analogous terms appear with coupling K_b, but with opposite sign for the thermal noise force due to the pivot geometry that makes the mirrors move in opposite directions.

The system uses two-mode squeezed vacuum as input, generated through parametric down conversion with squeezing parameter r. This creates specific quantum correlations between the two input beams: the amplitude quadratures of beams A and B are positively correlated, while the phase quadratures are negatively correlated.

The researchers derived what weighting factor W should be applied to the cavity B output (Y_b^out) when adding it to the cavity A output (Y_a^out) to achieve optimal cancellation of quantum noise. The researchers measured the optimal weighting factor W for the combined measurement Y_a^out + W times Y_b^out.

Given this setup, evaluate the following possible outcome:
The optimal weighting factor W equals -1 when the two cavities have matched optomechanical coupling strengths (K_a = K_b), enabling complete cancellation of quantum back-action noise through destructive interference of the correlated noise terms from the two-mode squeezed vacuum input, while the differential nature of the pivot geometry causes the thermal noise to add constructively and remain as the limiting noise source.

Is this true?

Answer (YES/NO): NO